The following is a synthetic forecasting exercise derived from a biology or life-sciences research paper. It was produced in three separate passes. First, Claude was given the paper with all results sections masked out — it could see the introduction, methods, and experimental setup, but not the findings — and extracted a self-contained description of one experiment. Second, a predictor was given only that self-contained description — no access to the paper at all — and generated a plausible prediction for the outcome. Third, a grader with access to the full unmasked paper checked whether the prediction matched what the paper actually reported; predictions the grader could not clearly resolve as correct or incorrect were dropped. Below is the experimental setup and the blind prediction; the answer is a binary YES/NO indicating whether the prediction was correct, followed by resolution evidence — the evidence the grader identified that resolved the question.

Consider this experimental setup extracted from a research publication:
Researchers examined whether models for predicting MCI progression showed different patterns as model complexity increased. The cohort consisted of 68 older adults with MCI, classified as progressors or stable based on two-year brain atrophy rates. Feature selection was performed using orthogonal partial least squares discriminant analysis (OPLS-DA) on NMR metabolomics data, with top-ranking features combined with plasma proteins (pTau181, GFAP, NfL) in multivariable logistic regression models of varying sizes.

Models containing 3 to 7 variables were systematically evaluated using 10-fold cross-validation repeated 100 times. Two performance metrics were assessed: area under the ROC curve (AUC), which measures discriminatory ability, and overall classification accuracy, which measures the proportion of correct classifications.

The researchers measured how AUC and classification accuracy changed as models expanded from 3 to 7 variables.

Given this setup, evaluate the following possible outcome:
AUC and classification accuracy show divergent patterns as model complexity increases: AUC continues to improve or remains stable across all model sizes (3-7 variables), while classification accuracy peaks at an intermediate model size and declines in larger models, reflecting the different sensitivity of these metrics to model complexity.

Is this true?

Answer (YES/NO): YES